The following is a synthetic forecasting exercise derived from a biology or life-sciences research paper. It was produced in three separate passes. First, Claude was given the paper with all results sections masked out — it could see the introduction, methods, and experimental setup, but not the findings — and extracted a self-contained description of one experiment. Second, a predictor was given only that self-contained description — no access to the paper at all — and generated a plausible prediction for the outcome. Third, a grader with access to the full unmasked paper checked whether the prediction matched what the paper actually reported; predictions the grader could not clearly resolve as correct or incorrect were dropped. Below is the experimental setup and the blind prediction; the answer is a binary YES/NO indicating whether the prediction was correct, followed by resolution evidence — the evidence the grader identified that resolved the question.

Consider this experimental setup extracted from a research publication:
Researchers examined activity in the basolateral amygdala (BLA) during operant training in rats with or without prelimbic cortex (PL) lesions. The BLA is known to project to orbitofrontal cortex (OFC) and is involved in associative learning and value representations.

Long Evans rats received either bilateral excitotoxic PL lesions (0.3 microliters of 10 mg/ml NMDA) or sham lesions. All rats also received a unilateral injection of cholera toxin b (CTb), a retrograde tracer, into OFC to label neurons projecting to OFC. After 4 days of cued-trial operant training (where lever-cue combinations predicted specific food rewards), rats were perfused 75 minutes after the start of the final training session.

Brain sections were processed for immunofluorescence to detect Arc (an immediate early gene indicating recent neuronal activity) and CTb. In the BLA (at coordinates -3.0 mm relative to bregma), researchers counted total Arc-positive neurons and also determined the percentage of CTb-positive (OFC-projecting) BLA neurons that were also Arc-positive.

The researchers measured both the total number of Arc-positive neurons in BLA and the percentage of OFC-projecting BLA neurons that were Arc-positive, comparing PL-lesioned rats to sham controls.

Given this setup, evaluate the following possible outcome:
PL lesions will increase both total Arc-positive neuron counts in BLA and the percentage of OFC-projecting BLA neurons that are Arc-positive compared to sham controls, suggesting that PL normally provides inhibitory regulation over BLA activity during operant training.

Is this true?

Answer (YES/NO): NO